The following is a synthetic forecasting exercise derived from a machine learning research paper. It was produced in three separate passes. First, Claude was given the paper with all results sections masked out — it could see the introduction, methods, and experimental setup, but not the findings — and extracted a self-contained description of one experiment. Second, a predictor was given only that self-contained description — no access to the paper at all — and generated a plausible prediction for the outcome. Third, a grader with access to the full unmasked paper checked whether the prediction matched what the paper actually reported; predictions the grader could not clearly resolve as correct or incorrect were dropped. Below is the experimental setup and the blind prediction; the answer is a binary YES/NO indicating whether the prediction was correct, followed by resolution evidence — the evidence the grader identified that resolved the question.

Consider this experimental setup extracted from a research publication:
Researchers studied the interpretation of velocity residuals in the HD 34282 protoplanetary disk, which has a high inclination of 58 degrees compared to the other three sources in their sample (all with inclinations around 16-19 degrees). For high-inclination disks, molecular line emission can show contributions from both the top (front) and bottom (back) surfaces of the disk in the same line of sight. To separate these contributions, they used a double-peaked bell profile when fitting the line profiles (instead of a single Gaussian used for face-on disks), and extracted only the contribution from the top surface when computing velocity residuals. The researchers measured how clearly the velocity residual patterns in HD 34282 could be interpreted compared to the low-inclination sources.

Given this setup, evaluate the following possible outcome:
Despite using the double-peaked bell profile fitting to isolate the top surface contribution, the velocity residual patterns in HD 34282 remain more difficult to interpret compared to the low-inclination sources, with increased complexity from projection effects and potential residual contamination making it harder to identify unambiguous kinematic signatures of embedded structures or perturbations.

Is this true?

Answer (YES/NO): YES